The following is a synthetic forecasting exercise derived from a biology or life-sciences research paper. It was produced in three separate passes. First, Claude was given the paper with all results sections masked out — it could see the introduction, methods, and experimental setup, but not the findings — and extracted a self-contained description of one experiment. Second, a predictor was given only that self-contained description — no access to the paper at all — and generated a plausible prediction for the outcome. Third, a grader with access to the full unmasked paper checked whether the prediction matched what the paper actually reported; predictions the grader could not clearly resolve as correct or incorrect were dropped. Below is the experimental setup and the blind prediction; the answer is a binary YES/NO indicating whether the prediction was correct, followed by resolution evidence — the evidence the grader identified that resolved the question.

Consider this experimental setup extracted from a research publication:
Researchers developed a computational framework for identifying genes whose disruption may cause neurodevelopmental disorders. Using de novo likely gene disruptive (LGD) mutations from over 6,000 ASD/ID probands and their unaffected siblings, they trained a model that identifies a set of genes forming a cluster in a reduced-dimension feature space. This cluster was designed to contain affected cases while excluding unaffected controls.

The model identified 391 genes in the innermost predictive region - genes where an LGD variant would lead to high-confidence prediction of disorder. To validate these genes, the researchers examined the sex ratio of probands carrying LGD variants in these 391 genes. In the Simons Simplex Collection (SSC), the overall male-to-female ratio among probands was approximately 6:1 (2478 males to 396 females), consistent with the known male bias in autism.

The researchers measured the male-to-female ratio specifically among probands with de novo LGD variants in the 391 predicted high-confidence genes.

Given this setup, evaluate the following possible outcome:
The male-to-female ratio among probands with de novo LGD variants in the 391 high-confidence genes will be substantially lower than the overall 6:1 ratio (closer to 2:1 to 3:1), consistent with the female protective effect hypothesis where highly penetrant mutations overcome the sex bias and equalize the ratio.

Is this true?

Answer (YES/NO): YES